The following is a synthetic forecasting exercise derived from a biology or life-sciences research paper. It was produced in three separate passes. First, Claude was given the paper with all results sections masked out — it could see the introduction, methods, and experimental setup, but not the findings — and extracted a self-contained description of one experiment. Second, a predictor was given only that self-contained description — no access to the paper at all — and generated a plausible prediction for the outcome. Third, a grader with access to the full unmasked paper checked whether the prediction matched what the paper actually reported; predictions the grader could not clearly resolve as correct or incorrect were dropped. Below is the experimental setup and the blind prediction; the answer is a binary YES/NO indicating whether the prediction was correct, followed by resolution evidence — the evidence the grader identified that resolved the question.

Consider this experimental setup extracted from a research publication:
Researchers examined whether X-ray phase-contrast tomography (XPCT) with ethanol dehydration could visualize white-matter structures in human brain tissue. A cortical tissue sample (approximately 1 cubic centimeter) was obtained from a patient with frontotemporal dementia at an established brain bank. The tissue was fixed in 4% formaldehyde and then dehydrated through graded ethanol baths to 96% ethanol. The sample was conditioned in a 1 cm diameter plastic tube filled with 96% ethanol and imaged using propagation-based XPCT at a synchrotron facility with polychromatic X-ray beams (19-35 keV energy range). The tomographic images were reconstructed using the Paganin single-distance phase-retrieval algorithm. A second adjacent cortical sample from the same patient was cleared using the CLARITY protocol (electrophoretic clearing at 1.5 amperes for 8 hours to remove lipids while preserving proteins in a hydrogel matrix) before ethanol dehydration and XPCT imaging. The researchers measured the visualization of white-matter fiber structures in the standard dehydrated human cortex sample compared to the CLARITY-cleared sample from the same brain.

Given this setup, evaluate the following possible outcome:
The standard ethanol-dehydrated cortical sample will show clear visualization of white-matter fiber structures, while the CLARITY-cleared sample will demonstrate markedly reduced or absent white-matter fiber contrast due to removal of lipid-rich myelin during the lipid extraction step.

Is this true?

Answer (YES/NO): YES